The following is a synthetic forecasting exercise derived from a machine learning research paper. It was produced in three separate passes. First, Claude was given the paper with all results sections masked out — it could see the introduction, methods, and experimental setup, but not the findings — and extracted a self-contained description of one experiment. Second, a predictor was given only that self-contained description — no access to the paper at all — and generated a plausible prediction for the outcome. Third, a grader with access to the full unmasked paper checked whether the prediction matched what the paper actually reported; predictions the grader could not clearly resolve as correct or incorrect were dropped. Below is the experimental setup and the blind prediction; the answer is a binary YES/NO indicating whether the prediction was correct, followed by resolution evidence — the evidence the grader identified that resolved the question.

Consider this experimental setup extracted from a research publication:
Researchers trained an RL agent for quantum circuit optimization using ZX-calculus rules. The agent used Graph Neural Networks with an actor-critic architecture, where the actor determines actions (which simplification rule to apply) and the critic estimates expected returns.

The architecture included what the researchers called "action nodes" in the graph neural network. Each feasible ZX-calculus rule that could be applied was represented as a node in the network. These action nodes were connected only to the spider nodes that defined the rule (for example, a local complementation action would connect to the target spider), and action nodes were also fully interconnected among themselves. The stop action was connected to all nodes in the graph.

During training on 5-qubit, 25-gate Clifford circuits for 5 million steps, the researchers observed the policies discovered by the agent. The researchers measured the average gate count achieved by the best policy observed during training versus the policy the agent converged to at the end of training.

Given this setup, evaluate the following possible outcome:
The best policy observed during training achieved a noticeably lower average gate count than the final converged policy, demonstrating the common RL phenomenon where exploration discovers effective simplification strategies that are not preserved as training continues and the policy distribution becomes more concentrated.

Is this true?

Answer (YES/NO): NO